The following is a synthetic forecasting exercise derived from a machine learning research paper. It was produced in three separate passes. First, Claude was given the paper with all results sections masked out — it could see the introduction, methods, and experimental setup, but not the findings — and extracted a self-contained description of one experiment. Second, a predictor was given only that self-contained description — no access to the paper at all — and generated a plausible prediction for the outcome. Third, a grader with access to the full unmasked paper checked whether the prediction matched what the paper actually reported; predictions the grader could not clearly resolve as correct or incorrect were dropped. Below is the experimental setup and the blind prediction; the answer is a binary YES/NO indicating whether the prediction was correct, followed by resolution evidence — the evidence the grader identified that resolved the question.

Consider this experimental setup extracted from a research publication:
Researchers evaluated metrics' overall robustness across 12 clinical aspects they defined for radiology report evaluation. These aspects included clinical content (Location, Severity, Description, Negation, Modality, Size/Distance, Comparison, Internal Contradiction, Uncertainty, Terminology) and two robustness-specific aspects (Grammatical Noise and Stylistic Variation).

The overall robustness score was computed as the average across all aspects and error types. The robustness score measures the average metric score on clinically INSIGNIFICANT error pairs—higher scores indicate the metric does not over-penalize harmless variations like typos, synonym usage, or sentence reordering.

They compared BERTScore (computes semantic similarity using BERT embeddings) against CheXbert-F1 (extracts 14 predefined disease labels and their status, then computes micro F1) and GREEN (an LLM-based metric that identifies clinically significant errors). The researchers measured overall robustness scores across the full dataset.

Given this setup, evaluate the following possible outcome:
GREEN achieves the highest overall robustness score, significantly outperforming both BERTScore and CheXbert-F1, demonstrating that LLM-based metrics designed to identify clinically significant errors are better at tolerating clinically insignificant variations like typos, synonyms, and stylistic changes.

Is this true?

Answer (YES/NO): NO